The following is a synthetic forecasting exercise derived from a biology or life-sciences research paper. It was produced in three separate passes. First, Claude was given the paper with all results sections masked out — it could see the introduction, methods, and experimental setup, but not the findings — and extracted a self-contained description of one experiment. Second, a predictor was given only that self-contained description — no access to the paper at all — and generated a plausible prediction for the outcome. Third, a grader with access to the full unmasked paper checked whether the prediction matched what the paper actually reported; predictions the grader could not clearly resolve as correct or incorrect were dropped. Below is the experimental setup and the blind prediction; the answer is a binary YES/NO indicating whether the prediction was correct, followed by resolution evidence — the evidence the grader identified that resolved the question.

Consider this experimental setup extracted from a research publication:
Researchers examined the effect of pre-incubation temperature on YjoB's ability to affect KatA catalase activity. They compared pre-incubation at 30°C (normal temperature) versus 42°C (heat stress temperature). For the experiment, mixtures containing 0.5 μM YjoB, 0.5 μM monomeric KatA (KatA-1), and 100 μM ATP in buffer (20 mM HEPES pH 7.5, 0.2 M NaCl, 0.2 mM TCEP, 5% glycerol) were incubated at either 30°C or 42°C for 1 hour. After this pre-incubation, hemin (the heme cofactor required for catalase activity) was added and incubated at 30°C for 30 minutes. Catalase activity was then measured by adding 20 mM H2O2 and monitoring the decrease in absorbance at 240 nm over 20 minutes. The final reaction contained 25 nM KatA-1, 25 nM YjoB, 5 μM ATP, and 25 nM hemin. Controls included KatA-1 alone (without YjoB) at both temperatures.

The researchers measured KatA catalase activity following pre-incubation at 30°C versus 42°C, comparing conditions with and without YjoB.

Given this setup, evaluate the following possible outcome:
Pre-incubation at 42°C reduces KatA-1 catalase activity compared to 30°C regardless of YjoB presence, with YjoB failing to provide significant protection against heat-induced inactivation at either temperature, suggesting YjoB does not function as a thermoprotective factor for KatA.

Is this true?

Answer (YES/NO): NO